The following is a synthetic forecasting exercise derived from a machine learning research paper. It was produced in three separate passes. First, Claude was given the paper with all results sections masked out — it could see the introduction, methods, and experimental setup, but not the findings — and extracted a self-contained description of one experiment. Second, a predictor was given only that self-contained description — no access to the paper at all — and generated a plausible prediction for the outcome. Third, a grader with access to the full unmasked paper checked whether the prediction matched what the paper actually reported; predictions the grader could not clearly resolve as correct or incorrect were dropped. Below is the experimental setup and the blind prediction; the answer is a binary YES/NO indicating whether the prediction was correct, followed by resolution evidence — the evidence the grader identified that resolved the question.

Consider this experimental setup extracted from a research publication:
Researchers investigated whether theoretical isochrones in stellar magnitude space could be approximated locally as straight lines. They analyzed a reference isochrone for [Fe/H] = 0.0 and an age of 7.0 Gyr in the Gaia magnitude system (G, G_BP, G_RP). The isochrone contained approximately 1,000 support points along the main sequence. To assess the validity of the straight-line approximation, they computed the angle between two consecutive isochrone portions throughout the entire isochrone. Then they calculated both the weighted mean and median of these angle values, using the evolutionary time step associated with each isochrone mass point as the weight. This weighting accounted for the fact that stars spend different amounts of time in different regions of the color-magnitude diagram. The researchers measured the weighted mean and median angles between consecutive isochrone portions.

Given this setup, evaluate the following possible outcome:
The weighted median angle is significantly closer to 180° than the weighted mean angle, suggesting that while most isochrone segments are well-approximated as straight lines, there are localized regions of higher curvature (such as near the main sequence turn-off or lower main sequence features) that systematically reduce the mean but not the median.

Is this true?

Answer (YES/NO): NO